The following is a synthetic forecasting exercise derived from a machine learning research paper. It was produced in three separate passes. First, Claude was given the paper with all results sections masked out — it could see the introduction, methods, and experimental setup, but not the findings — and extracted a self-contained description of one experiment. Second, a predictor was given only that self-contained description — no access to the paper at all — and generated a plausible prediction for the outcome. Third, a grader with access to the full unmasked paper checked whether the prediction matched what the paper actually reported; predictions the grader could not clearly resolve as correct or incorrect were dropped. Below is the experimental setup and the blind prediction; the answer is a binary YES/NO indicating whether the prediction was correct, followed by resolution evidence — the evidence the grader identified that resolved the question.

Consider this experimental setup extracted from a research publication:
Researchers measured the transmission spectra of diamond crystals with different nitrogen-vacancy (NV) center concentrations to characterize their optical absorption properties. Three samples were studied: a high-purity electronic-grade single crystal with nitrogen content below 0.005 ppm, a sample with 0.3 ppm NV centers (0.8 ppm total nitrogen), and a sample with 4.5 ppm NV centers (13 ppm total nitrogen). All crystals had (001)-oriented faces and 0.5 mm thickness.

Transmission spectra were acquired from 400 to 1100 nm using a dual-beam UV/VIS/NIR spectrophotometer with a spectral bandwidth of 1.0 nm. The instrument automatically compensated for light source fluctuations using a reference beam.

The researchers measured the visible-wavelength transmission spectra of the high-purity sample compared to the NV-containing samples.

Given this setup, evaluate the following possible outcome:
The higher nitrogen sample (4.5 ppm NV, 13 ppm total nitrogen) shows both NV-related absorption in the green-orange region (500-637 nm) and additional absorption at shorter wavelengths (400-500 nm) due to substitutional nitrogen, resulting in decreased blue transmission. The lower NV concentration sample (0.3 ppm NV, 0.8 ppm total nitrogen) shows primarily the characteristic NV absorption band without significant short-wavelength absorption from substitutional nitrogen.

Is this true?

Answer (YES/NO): NO